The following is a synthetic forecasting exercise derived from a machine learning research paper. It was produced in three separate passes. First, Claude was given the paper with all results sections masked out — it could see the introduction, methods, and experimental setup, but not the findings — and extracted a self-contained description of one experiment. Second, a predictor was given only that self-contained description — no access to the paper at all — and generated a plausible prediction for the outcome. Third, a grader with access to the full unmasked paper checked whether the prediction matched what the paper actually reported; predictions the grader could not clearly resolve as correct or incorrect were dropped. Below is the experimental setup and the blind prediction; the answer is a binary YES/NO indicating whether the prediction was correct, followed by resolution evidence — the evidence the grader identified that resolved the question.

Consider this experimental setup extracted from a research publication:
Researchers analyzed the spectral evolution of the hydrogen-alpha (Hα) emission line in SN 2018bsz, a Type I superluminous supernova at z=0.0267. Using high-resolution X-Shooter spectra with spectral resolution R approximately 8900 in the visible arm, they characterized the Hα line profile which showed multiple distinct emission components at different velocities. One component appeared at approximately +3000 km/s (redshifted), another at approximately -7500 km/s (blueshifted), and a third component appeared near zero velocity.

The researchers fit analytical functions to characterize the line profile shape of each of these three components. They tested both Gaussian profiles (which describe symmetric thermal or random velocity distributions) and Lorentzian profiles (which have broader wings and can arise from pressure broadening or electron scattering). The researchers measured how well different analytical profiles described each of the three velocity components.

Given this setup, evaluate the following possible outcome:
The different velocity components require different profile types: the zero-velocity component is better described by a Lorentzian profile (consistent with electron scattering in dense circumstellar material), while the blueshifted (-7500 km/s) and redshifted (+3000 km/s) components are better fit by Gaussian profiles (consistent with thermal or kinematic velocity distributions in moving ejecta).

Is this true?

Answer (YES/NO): NO